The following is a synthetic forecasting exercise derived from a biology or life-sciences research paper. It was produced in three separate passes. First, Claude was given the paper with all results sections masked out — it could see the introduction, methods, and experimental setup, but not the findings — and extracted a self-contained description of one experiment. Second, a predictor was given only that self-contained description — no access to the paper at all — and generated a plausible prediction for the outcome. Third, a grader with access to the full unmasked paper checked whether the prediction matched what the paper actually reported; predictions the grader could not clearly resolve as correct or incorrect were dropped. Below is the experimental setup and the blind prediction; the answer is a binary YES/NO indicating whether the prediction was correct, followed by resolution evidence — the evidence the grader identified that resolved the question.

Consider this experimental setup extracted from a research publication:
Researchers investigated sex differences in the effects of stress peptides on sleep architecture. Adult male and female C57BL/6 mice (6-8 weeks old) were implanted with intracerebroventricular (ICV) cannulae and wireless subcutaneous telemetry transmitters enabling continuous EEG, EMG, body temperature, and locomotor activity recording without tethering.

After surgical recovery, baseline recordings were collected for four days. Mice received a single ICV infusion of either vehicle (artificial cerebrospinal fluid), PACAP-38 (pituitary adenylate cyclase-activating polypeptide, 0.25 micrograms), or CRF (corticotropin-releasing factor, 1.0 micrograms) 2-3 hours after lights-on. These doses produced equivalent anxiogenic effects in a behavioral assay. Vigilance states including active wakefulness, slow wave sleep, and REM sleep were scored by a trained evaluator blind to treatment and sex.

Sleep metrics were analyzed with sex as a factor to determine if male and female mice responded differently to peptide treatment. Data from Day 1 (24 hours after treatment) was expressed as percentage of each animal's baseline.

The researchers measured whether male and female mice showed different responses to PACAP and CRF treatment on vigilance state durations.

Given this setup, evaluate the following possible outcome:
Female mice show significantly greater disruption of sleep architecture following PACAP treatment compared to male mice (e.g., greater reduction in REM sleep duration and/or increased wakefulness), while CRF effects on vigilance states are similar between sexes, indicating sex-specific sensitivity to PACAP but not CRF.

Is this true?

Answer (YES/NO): NO